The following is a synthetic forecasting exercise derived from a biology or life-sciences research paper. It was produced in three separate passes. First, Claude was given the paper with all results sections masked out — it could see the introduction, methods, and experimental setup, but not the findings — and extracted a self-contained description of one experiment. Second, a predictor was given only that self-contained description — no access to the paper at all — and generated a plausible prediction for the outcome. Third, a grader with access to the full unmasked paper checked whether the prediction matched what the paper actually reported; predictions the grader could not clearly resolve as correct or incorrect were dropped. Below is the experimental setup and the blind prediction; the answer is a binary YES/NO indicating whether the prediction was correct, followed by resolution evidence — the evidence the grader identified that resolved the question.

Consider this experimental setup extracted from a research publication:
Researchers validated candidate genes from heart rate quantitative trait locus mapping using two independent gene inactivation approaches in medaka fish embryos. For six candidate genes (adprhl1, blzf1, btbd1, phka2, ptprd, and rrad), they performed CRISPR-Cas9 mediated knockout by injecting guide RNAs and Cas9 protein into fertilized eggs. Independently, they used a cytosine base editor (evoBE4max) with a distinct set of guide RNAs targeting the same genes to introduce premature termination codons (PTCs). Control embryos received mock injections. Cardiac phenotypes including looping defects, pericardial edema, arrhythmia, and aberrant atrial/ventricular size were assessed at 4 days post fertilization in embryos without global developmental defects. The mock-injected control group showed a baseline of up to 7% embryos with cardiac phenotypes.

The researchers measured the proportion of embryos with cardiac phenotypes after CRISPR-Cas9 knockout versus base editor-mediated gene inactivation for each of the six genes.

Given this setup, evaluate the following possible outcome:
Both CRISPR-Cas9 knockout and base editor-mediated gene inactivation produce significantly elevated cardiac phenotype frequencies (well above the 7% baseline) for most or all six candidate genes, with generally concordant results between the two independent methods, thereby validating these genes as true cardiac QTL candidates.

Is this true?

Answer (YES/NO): YES